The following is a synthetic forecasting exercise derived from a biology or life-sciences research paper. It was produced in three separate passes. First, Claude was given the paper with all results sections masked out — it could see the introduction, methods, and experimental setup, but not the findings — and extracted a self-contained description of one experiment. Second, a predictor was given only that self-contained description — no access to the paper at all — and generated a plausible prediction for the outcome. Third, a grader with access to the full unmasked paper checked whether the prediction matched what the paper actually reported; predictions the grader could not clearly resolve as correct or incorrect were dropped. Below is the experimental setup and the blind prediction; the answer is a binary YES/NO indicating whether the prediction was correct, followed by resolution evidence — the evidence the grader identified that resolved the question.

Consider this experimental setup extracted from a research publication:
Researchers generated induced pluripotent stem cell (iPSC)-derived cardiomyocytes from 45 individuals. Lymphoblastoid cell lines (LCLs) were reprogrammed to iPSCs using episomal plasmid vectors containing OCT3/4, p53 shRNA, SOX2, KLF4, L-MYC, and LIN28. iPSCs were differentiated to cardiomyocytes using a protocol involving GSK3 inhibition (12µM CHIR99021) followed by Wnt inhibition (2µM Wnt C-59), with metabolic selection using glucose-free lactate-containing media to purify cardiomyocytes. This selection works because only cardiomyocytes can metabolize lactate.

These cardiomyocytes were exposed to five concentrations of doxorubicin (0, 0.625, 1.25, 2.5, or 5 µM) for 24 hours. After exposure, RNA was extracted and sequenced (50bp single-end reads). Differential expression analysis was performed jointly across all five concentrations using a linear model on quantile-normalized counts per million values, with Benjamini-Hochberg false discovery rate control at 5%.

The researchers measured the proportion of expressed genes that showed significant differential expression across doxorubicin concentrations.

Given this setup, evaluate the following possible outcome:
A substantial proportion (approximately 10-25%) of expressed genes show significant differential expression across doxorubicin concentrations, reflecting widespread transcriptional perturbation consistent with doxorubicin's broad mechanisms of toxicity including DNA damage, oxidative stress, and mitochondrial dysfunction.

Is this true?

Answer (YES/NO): NO